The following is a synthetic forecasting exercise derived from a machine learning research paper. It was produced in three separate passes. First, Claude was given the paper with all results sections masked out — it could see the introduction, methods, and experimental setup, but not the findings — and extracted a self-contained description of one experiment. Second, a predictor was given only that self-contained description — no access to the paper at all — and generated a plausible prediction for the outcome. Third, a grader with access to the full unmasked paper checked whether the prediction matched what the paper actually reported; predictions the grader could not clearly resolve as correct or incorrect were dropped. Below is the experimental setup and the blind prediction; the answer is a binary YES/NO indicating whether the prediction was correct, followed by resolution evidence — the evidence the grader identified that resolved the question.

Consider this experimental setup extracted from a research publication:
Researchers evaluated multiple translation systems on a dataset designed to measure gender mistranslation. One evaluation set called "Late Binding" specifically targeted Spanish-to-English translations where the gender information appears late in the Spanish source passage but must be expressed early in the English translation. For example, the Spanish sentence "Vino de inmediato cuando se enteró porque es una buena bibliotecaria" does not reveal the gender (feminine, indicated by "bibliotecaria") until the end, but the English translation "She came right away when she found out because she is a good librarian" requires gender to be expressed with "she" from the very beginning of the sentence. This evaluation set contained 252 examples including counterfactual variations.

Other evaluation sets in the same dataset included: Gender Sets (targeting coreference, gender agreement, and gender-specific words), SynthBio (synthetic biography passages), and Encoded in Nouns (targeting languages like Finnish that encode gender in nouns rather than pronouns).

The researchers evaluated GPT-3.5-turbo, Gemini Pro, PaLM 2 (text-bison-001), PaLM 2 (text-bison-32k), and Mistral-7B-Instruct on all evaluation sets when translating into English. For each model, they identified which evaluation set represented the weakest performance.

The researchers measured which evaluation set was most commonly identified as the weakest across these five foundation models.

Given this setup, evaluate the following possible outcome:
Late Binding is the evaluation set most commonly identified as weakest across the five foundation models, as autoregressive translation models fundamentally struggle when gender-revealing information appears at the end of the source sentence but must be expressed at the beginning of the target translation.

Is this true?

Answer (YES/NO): YES